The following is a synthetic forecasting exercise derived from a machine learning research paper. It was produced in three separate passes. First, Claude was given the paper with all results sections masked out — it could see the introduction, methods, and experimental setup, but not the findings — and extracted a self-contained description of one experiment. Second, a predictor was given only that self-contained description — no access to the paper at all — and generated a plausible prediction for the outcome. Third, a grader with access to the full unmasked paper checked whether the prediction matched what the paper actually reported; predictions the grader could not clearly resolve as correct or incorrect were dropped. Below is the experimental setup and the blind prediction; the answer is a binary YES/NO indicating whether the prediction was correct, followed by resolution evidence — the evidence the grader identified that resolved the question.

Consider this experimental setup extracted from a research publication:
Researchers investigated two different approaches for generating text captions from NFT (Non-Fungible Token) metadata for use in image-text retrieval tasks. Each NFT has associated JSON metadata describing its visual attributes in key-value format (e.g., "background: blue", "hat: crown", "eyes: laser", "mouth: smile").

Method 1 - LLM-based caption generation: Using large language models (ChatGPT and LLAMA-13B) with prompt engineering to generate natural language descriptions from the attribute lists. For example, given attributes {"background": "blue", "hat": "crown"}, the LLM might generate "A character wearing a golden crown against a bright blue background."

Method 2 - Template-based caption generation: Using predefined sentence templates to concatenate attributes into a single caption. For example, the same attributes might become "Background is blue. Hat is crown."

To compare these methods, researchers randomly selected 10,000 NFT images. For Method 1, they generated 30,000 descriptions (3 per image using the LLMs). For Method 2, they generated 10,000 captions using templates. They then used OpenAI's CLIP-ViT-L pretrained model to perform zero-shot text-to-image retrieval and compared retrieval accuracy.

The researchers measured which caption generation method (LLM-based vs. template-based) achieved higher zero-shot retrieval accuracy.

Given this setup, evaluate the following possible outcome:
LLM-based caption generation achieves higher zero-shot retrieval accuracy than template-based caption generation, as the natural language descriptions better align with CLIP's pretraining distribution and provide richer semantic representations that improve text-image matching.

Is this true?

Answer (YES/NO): NO